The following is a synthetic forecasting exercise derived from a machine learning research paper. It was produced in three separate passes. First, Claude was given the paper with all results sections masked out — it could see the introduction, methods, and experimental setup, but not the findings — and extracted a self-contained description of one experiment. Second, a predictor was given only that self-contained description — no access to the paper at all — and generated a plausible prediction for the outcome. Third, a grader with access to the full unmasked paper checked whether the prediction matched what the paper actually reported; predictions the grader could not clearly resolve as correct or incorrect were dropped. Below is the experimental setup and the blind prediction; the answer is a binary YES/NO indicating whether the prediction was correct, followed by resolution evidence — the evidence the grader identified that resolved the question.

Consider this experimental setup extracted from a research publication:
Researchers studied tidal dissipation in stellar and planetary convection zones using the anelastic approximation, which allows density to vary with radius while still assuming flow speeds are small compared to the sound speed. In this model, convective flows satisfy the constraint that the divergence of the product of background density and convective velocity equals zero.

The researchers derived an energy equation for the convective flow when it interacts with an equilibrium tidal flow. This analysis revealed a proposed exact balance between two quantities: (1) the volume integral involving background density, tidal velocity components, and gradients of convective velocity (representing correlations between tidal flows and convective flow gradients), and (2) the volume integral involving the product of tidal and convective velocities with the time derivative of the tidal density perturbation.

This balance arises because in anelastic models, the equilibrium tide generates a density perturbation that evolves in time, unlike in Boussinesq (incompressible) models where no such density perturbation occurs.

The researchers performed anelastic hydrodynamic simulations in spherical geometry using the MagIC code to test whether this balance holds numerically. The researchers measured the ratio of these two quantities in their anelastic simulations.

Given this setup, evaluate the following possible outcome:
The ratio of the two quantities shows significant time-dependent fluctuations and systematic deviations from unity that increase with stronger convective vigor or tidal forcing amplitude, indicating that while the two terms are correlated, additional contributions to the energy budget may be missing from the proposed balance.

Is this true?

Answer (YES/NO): NO